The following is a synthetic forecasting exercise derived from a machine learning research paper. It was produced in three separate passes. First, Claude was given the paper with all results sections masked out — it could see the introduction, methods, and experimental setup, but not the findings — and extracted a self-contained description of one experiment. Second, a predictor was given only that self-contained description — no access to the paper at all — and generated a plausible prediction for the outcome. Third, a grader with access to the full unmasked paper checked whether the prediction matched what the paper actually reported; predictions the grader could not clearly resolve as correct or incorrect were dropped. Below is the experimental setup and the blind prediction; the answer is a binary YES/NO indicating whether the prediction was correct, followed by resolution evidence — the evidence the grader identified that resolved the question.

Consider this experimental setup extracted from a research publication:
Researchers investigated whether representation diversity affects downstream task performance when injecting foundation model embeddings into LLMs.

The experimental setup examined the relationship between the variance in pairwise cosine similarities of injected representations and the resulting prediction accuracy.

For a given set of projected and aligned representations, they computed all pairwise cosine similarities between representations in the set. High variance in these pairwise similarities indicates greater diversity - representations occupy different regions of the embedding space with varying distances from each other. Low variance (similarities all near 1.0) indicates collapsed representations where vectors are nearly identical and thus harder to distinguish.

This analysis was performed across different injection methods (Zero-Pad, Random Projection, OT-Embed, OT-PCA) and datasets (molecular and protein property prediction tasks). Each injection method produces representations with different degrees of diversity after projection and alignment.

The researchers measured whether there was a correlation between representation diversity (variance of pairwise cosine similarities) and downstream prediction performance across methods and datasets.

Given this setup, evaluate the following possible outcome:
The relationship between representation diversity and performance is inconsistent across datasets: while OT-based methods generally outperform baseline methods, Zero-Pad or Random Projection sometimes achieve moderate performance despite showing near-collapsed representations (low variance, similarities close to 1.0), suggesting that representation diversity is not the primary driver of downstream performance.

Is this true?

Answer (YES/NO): NO